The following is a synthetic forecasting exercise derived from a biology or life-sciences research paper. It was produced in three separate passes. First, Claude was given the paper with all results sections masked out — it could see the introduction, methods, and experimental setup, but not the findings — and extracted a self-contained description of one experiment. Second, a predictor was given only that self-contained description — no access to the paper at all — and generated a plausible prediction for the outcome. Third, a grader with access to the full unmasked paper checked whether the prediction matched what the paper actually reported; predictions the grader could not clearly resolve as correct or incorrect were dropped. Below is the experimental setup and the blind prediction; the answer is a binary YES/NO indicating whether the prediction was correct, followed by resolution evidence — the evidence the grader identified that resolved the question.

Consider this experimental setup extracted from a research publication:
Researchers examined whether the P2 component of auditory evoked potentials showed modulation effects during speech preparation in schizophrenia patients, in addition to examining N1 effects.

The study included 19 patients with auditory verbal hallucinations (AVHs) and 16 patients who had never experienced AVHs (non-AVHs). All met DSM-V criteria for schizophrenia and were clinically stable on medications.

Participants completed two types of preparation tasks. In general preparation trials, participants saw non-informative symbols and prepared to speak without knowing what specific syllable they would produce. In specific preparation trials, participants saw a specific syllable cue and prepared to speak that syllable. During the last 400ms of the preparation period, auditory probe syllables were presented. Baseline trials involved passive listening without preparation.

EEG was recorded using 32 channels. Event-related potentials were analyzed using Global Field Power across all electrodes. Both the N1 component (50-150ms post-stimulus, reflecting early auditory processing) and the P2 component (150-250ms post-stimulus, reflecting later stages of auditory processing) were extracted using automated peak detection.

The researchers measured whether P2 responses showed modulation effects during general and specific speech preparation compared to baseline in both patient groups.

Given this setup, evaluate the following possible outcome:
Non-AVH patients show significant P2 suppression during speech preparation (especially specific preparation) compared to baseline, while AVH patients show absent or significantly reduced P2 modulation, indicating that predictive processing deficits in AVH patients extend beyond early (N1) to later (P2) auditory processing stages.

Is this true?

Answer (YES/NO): YES